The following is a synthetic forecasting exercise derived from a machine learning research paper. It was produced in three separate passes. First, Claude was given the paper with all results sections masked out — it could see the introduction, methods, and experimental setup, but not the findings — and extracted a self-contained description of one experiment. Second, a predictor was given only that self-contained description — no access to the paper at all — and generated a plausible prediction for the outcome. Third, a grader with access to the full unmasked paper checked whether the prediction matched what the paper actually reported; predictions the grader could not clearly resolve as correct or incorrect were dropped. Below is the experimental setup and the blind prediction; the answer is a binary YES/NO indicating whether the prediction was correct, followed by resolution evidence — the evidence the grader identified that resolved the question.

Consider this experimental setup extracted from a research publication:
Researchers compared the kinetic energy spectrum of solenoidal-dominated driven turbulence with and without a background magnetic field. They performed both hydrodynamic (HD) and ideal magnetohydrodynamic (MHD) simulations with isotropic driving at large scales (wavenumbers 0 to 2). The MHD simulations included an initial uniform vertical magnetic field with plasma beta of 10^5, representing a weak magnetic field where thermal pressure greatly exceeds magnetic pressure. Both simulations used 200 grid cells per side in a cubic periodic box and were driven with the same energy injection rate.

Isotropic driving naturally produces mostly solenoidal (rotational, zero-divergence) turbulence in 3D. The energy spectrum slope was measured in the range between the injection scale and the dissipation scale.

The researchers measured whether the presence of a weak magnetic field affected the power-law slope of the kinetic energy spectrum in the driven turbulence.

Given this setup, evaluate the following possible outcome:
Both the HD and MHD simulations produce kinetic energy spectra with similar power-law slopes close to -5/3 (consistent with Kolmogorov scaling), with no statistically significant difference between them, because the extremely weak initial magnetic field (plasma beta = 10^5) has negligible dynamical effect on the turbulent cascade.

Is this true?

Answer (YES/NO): NO